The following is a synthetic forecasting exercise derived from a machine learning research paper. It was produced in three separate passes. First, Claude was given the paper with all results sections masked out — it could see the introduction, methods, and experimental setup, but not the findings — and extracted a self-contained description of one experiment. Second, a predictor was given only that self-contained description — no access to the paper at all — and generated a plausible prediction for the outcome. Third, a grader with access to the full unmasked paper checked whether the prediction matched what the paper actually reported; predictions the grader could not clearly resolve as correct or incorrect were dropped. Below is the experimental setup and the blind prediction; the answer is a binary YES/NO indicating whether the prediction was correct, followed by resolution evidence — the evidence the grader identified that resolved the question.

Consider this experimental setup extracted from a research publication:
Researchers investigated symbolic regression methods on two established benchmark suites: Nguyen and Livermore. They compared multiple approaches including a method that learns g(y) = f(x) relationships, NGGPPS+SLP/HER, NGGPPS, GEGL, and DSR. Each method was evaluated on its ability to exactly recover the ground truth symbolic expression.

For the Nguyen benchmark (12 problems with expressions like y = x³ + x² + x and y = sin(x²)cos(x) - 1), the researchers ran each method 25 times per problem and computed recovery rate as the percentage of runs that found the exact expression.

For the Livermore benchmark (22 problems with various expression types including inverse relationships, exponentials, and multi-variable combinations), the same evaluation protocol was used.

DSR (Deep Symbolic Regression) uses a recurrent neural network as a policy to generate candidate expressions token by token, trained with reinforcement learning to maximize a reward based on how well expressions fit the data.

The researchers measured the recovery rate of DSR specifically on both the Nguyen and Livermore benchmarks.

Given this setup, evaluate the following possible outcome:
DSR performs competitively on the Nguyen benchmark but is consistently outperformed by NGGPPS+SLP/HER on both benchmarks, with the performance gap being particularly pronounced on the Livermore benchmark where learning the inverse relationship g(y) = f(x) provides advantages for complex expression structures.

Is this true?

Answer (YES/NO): NO